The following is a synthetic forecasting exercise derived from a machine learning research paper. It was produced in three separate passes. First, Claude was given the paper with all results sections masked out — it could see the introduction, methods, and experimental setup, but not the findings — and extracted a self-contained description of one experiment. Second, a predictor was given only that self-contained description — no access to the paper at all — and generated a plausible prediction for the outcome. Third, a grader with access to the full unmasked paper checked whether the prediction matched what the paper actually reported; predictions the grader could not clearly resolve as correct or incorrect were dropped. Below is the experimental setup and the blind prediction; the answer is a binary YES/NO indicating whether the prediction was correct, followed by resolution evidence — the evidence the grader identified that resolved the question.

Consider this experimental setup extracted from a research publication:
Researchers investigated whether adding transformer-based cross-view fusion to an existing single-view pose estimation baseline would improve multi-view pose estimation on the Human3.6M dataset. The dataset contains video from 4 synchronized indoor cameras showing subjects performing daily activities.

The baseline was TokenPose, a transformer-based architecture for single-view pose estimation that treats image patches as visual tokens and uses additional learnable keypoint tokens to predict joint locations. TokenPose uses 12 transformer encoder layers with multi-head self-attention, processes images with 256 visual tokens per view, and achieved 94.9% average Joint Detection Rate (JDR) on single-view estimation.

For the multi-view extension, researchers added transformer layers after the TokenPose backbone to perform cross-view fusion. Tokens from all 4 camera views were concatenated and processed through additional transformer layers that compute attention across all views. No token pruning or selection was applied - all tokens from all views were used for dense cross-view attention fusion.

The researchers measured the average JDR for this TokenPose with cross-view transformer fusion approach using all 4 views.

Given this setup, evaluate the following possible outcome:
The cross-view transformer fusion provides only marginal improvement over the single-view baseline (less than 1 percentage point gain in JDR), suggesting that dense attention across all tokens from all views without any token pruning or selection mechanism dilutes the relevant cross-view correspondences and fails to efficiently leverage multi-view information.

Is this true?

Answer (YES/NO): NO